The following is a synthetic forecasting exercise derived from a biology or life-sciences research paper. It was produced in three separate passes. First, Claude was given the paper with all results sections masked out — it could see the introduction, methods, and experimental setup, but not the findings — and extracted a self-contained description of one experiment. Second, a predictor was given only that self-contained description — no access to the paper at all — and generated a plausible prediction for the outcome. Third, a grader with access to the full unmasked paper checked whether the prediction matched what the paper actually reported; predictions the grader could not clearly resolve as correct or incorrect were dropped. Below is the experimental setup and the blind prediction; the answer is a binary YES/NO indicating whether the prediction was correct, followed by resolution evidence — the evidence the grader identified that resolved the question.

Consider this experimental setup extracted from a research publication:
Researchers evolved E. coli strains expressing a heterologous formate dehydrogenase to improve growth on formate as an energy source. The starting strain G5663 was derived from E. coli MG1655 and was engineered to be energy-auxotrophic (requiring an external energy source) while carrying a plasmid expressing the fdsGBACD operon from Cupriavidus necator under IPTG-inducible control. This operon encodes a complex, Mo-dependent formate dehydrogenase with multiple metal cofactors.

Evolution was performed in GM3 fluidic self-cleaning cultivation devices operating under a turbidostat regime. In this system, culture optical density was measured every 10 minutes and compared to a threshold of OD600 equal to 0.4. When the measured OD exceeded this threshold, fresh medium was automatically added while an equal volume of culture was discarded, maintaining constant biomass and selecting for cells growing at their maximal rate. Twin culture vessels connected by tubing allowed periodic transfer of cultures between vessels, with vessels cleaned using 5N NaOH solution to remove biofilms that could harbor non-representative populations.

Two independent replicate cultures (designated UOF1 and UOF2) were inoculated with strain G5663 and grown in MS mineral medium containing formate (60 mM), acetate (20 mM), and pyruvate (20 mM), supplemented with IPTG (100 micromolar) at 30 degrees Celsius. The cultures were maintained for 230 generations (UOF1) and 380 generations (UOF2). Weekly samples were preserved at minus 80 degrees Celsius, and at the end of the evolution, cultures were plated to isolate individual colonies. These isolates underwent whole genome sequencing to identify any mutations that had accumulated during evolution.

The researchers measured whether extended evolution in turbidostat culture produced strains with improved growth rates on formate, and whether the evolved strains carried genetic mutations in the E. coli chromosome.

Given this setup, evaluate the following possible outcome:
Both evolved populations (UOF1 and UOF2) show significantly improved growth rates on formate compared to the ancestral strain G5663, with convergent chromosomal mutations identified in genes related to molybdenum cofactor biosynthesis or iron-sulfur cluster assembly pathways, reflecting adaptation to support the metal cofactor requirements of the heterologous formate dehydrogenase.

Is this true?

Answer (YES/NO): NO